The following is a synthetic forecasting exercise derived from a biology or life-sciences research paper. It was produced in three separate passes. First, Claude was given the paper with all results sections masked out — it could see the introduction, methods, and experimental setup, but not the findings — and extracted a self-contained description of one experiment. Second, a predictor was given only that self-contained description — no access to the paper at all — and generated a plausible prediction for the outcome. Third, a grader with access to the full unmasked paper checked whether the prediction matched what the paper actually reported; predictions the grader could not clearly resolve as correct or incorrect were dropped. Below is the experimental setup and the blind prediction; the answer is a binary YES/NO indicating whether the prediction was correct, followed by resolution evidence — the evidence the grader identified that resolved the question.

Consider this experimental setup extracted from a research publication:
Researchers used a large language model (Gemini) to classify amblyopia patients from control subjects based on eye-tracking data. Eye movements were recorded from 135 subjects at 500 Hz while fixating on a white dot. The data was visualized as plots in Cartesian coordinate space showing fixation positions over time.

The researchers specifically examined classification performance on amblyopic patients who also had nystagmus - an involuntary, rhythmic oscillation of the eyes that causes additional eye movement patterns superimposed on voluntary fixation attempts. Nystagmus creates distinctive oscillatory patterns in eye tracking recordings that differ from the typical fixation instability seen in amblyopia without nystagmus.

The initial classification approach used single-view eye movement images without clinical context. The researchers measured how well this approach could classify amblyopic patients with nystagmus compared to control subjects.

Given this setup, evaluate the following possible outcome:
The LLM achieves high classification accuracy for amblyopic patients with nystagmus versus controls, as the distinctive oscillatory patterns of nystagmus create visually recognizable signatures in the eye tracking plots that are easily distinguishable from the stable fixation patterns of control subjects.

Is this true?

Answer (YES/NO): NO